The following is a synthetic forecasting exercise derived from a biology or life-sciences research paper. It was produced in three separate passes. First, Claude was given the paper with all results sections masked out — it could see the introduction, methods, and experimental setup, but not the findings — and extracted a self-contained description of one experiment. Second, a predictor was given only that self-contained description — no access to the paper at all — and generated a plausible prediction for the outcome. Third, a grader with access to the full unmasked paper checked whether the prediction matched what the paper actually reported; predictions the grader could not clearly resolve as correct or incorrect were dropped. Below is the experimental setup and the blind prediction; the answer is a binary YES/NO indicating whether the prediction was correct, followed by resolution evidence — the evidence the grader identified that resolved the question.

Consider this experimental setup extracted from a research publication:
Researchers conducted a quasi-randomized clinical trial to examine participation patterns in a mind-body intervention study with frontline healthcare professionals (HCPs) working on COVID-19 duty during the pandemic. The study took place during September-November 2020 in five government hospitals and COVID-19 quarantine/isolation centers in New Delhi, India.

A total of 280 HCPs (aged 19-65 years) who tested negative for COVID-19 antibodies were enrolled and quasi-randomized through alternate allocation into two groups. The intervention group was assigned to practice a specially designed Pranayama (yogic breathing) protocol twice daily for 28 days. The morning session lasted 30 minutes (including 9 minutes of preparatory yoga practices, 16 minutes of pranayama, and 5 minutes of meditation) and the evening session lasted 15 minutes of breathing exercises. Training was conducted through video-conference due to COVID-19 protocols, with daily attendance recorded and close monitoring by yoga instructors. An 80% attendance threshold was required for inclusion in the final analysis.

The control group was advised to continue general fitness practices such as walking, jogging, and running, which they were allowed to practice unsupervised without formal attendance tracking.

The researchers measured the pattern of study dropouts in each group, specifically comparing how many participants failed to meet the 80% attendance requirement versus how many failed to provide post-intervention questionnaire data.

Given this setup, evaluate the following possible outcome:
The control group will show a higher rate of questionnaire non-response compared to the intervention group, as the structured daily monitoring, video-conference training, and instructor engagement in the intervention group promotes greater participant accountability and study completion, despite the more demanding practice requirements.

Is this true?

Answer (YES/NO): YES